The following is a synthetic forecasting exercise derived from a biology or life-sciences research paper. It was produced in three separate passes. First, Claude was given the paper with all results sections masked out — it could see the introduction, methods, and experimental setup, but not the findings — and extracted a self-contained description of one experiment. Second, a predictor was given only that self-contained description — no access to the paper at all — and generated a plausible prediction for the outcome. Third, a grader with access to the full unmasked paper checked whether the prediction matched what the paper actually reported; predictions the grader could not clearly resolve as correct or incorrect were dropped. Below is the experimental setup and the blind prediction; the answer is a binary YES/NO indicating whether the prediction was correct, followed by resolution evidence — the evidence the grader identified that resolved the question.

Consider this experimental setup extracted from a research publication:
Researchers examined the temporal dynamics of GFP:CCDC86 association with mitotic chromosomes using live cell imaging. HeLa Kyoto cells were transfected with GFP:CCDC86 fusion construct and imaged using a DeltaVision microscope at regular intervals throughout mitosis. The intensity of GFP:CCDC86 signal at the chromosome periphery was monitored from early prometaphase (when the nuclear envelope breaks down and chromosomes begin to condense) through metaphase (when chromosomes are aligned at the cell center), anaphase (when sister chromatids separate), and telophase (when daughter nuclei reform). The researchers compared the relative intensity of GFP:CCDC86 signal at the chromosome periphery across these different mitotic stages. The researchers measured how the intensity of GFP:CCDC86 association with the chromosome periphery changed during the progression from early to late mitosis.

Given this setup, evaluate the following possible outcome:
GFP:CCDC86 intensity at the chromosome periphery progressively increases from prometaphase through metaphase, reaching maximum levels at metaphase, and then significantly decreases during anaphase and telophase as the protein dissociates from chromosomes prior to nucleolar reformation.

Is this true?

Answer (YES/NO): NO